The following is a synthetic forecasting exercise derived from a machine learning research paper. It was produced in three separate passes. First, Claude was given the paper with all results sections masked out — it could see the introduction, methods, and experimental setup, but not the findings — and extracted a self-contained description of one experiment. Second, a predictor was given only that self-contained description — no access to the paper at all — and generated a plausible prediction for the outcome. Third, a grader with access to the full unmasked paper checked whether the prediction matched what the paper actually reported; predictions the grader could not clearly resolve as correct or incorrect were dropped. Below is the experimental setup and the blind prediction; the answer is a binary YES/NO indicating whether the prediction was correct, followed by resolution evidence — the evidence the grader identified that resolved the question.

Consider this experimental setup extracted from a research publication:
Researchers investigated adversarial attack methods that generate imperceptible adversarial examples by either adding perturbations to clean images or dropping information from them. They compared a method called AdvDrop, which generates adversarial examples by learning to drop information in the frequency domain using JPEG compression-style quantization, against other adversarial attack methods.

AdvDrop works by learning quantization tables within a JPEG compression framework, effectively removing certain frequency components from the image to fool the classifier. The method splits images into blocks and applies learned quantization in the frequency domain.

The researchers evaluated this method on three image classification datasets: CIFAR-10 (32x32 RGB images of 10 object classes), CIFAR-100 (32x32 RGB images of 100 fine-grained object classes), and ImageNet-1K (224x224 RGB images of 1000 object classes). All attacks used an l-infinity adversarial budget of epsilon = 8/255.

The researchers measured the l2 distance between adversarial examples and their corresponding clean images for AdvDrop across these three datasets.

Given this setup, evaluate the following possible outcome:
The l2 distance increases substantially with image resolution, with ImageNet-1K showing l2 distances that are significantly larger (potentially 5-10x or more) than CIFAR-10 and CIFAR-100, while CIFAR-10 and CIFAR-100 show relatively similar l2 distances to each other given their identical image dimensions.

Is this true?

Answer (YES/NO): NO